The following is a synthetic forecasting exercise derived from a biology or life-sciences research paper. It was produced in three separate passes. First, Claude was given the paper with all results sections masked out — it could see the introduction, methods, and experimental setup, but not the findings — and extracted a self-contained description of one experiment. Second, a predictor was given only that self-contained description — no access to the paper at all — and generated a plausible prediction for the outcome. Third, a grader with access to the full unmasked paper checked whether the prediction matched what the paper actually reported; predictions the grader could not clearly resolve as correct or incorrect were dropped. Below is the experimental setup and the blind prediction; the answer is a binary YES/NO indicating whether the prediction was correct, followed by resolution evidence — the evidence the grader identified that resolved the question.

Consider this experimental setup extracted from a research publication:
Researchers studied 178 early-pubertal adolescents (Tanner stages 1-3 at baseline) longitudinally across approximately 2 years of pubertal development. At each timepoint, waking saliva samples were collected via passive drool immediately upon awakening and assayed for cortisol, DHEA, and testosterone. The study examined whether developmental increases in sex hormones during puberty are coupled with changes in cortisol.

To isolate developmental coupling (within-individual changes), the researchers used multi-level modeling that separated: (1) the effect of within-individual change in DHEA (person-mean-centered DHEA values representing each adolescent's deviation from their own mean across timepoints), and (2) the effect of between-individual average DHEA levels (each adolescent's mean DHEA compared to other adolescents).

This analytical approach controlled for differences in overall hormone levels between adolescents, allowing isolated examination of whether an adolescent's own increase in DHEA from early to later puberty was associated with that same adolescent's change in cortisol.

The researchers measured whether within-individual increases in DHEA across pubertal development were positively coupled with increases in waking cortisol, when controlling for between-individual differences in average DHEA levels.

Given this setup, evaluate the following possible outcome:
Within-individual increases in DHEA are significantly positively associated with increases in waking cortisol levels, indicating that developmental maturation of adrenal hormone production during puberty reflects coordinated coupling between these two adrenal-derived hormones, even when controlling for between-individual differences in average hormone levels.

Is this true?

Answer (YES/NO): YES